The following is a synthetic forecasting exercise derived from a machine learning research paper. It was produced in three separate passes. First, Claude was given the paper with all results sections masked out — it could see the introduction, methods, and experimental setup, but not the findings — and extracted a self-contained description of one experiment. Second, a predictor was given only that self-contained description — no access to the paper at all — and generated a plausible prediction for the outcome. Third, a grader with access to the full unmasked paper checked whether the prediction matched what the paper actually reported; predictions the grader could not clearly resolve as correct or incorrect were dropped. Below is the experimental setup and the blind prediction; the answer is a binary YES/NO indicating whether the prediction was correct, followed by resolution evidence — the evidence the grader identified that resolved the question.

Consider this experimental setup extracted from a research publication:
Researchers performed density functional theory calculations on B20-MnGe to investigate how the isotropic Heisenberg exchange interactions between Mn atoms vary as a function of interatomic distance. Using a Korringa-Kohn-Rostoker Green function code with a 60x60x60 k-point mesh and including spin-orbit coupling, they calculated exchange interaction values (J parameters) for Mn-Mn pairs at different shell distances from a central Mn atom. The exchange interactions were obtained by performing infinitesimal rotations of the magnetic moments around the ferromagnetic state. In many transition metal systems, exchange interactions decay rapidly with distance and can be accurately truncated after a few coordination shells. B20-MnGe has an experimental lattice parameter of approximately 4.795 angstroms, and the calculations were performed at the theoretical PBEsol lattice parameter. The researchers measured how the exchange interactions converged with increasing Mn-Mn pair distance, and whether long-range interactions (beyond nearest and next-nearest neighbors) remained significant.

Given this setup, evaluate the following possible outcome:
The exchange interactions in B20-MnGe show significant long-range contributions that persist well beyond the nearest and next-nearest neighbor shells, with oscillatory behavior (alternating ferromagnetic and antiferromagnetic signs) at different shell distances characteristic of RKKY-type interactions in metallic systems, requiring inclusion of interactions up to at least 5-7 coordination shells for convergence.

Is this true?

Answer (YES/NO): YES